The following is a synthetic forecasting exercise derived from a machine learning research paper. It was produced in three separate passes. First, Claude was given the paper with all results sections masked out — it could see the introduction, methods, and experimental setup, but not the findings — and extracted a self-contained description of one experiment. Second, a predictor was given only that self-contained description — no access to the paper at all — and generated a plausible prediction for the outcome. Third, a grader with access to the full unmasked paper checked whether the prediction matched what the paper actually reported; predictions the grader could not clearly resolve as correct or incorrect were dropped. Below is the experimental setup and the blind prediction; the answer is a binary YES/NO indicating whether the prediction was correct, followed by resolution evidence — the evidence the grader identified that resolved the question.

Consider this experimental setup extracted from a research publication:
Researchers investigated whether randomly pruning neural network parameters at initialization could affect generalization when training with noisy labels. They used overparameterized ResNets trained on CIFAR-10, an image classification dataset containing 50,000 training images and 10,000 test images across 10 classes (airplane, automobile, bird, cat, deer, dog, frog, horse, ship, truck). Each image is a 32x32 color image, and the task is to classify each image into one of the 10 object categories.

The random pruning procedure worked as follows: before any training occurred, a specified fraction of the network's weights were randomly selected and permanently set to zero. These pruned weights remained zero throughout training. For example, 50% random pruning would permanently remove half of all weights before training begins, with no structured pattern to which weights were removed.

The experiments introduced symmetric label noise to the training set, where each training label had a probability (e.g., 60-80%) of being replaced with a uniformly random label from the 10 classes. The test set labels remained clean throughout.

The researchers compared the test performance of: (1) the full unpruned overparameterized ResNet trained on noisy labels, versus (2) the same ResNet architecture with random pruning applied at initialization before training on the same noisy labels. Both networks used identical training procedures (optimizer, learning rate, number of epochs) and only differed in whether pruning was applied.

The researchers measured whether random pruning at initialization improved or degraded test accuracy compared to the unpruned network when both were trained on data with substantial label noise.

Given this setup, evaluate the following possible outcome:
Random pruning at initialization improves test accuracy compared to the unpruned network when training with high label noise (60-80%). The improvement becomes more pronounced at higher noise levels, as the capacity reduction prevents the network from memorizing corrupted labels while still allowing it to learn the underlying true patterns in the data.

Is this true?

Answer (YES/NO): YES